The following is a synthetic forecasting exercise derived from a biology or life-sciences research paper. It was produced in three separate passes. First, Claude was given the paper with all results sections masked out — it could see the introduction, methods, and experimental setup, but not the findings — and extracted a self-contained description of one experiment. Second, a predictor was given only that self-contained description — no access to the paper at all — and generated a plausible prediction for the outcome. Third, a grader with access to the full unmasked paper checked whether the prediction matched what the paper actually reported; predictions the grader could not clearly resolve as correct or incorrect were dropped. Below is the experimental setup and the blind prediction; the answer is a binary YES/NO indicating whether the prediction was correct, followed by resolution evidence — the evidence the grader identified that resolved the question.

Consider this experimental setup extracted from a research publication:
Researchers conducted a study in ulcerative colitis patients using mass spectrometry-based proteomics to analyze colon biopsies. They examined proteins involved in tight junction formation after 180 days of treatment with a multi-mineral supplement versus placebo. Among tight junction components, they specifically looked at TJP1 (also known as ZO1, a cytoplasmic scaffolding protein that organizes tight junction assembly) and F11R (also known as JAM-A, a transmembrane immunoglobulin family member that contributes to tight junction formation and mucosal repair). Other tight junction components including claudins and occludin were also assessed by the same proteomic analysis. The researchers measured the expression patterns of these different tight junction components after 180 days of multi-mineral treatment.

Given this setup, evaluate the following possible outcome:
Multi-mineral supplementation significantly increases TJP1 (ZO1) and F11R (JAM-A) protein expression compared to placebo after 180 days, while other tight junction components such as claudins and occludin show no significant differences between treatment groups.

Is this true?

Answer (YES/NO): YES